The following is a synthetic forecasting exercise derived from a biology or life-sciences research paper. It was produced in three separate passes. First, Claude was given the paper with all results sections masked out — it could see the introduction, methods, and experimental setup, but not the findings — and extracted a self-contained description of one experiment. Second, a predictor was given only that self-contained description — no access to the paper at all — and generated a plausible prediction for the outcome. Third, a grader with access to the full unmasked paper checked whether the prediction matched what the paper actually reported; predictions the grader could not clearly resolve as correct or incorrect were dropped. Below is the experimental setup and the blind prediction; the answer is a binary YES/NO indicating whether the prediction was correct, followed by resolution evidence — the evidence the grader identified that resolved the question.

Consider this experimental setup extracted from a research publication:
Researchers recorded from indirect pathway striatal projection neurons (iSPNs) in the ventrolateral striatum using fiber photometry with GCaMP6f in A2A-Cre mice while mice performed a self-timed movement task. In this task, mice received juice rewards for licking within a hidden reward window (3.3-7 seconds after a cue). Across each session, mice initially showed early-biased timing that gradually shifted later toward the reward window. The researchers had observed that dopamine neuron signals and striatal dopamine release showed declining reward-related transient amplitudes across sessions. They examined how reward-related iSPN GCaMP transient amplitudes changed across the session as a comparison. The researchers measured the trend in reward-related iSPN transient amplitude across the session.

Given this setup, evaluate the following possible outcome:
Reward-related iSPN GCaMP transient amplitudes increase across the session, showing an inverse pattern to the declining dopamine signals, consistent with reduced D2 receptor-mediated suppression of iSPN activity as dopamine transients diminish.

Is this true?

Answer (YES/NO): YES